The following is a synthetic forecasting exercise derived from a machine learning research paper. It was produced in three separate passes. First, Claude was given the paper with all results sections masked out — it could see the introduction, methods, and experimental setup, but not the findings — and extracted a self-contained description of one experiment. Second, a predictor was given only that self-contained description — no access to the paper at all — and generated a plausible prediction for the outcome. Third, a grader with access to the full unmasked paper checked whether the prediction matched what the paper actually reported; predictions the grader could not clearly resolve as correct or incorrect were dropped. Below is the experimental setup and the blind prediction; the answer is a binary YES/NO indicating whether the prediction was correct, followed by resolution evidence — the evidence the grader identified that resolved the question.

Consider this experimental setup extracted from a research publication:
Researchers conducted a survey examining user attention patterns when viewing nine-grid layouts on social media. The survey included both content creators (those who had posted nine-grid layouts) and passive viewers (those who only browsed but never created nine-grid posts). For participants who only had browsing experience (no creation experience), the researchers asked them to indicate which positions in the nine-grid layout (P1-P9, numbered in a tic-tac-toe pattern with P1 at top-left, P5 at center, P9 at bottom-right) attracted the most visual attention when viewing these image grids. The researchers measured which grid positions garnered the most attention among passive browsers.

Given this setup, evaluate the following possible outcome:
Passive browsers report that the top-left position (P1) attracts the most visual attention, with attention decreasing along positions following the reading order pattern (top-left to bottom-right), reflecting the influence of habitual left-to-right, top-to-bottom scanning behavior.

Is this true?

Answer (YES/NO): NO